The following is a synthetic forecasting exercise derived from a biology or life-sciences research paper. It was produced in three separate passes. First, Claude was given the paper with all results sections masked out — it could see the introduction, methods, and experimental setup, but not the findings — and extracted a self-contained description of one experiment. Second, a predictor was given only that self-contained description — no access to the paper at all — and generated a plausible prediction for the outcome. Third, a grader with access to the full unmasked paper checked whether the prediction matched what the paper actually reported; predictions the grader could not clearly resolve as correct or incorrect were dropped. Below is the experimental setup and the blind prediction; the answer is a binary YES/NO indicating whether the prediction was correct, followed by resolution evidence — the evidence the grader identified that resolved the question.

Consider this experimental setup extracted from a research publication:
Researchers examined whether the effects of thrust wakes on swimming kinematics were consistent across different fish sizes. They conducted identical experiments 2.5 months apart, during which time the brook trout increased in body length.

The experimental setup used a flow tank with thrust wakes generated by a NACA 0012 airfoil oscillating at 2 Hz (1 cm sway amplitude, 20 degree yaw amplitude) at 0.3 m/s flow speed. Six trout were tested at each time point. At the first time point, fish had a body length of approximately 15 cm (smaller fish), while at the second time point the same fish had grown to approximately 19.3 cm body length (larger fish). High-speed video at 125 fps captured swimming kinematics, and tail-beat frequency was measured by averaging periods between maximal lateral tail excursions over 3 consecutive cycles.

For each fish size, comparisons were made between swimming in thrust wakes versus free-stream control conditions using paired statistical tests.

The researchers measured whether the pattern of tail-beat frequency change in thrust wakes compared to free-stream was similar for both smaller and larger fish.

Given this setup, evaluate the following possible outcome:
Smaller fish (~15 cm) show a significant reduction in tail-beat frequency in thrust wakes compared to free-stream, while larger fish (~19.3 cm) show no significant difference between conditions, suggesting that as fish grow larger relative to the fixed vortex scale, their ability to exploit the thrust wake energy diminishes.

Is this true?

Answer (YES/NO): NO